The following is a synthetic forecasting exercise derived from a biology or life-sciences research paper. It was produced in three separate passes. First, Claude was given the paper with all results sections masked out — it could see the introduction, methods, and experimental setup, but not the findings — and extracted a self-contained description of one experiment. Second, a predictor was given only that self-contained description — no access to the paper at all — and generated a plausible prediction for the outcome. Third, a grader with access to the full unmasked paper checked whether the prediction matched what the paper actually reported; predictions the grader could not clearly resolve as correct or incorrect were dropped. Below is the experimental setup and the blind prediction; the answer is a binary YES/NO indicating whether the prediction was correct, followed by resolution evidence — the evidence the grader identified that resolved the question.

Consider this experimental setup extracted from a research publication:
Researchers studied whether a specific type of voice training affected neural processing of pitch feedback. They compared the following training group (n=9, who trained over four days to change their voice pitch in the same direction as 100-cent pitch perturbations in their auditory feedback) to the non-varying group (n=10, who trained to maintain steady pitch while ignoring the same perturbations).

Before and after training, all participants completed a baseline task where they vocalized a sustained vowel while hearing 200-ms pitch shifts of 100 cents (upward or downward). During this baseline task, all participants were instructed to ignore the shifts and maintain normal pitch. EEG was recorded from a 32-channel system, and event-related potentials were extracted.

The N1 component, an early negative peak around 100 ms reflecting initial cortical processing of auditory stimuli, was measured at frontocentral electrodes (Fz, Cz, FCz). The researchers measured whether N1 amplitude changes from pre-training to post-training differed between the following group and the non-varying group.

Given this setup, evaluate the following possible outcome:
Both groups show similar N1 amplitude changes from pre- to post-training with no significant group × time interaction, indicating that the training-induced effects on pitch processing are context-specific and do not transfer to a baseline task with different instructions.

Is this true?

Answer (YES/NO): NO